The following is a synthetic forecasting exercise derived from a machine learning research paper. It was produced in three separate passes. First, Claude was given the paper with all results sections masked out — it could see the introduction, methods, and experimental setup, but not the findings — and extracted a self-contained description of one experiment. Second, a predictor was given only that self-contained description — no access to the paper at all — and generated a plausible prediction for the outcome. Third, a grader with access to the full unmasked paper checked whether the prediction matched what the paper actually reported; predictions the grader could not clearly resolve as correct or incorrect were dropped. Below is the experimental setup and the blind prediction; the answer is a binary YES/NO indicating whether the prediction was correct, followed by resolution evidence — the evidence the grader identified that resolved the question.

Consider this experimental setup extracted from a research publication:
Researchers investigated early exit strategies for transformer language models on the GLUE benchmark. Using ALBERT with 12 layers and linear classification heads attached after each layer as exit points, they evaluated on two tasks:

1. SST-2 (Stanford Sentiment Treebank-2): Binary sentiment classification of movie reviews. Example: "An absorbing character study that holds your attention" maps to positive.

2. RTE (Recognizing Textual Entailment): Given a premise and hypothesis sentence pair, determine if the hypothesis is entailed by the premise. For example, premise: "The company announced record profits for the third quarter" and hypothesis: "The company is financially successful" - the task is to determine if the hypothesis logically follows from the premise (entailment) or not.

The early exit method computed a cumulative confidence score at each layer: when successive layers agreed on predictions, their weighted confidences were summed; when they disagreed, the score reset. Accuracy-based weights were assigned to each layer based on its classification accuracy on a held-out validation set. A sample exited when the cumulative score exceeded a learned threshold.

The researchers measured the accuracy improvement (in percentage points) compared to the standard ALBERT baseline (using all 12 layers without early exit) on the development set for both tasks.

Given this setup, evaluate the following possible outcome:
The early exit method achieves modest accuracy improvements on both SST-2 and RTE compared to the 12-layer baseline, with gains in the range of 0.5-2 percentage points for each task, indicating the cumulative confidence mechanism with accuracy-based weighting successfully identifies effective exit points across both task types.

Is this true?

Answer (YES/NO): NO